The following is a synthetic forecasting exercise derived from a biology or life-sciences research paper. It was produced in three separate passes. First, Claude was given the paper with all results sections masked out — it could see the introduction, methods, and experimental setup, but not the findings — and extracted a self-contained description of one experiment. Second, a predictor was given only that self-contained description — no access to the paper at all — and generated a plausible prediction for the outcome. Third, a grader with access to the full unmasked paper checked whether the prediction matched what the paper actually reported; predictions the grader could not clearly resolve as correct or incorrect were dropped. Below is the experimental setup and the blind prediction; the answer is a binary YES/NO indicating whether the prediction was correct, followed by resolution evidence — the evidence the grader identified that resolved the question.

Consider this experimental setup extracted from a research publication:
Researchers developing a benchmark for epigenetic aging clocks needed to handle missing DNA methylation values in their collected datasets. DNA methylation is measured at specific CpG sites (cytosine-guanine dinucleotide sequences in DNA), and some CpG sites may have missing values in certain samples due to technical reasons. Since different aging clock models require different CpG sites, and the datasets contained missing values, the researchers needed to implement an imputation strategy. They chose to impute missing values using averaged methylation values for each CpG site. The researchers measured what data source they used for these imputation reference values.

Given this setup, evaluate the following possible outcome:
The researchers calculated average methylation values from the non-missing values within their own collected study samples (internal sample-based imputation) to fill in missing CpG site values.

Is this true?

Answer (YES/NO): NO